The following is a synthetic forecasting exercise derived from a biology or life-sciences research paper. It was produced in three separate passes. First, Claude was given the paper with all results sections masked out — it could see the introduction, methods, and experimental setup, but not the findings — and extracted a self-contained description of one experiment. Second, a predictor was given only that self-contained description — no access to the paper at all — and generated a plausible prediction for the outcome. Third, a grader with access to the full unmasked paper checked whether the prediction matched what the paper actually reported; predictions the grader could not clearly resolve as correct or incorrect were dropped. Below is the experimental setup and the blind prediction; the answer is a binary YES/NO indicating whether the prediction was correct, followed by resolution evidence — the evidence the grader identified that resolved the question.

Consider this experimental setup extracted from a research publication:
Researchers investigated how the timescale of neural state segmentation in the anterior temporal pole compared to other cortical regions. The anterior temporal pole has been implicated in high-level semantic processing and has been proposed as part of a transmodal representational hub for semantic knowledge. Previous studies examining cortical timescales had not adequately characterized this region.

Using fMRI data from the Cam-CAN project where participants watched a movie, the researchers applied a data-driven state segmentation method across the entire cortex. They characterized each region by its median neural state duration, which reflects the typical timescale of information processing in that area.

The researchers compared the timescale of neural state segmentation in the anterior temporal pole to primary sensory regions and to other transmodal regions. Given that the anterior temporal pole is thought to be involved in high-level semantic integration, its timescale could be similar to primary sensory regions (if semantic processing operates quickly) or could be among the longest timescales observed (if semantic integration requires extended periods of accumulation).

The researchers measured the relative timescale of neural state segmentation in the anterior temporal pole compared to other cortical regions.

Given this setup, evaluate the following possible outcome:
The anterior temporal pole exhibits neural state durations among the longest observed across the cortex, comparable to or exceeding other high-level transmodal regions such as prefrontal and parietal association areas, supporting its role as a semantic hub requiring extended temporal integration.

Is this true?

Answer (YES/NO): YES